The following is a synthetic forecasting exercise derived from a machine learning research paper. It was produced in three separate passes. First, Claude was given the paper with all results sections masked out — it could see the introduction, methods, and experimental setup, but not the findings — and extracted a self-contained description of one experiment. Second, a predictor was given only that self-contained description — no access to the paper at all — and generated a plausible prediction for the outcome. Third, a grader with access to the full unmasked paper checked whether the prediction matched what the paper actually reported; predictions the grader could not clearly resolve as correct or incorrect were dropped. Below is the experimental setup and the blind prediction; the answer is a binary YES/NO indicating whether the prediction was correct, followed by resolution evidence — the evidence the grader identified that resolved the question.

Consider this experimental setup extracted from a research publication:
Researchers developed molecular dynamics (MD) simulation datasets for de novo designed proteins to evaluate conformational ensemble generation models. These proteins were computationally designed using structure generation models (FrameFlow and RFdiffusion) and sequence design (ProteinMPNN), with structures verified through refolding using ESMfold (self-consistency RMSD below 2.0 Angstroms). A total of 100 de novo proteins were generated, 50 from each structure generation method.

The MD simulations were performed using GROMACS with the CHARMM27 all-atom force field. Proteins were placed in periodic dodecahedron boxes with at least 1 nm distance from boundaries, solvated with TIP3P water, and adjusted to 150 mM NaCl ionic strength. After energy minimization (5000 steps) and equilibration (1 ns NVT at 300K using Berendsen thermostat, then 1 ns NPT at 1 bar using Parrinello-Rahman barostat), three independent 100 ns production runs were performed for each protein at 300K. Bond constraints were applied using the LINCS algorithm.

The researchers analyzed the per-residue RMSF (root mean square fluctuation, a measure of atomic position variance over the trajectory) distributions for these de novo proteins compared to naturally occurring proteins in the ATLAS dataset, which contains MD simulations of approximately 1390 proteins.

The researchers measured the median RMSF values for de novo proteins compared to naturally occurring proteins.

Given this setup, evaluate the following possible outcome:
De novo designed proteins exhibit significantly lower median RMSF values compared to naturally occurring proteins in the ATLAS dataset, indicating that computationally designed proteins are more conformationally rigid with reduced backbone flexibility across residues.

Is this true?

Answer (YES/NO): YES